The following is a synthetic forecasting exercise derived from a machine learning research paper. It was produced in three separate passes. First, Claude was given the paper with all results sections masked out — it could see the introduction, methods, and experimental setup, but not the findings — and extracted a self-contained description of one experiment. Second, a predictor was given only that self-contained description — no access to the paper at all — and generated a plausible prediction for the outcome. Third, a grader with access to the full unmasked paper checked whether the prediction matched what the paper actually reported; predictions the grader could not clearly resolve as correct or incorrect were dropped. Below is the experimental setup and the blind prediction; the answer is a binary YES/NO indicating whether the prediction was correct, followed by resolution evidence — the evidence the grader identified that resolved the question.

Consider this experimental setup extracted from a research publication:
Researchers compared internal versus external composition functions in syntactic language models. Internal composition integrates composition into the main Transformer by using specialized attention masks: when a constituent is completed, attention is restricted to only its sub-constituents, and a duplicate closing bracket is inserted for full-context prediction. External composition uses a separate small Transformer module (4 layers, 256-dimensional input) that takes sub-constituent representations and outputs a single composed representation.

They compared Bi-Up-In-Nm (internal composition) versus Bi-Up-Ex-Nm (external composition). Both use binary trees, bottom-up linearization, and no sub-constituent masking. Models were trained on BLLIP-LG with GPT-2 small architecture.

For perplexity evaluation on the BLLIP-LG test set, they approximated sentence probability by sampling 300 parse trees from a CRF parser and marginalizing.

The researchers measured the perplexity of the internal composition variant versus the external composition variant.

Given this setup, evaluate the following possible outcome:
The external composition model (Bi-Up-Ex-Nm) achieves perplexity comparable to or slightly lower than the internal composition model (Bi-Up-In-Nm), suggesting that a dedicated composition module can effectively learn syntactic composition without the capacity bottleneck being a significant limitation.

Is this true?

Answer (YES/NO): NO